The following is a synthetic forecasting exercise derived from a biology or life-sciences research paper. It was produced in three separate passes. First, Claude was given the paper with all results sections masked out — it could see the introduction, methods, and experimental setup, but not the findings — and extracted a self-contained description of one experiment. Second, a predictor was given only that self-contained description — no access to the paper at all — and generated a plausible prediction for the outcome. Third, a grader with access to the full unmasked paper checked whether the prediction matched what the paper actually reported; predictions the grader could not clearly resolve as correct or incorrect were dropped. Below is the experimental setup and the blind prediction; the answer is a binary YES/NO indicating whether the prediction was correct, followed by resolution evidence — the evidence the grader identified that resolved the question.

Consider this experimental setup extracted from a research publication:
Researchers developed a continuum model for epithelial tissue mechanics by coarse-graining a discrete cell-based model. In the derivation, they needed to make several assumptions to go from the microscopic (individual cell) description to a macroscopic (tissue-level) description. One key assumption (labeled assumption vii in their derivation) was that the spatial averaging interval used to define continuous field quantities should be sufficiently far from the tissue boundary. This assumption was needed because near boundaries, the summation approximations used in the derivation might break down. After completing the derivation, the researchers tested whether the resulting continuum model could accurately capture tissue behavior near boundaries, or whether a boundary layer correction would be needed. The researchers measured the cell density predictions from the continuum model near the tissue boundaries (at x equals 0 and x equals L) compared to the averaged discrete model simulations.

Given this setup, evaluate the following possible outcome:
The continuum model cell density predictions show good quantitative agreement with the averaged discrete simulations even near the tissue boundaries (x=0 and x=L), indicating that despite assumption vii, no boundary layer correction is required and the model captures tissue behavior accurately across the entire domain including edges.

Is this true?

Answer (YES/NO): YES